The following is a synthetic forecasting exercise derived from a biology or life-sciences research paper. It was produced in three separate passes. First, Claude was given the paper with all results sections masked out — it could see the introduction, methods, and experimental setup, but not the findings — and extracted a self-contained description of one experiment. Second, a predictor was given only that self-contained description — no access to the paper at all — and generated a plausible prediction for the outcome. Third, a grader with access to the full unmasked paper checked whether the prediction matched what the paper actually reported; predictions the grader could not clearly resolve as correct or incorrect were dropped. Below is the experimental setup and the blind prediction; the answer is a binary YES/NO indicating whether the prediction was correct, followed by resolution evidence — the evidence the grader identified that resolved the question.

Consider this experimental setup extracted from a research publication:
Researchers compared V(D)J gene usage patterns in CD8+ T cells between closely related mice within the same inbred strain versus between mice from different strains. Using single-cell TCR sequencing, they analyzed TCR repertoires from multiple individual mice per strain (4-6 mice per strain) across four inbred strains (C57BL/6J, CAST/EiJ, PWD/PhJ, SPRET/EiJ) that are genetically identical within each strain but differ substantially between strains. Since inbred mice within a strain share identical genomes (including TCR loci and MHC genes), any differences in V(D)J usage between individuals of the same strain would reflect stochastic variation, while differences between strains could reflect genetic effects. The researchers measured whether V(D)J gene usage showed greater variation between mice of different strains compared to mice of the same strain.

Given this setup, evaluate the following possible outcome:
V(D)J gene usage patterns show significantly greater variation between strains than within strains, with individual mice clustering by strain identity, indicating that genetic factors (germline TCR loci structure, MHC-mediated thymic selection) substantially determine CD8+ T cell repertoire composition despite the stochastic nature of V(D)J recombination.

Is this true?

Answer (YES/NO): YES